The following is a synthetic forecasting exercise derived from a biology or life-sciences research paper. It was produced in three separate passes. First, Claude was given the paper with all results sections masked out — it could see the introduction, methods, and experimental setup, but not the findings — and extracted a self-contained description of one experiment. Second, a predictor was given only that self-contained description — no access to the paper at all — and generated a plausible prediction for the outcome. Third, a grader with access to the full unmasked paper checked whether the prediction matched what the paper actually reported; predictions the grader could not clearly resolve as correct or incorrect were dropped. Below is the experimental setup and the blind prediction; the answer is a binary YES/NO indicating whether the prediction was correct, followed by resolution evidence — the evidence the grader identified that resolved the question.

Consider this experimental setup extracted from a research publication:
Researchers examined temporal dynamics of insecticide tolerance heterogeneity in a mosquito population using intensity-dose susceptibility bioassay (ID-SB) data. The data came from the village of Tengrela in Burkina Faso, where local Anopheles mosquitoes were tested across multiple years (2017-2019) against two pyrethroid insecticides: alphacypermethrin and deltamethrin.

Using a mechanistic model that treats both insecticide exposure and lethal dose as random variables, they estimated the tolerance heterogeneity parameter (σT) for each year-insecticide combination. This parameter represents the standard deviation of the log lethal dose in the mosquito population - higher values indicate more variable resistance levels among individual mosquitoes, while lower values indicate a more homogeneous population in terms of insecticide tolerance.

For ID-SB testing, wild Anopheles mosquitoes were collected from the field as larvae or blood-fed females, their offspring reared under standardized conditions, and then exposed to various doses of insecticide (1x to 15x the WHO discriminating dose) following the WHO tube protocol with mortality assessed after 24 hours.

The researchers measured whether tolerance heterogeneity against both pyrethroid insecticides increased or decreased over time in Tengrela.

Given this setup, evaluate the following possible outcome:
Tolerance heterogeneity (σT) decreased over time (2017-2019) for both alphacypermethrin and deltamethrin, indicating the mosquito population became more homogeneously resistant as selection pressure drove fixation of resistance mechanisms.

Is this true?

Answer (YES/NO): YES